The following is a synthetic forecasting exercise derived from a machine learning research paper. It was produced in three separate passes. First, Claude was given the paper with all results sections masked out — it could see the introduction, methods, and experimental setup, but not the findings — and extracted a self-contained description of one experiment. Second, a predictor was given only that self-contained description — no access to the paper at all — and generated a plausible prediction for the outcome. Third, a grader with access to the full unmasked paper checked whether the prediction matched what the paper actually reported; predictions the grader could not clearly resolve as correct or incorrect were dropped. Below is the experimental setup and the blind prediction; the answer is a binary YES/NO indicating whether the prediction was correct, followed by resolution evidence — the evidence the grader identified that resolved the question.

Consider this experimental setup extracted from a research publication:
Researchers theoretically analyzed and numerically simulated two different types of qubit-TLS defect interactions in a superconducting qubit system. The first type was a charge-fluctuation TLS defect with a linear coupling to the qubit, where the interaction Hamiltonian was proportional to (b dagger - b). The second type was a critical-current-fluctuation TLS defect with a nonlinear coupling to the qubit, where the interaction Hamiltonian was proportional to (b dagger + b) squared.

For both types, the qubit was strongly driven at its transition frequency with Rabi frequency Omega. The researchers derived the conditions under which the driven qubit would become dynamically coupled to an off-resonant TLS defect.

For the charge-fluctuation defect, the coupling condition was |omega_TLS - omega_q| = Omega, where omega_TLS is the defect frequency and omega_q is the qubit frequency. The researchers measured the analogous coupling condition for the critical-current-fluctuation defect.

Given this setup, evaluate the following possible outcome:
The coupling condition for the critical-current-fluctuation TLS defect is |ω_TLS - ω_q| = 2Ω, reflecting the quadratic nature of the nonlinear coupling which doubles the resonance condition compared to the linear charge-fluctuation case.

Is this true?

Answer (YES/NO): NO